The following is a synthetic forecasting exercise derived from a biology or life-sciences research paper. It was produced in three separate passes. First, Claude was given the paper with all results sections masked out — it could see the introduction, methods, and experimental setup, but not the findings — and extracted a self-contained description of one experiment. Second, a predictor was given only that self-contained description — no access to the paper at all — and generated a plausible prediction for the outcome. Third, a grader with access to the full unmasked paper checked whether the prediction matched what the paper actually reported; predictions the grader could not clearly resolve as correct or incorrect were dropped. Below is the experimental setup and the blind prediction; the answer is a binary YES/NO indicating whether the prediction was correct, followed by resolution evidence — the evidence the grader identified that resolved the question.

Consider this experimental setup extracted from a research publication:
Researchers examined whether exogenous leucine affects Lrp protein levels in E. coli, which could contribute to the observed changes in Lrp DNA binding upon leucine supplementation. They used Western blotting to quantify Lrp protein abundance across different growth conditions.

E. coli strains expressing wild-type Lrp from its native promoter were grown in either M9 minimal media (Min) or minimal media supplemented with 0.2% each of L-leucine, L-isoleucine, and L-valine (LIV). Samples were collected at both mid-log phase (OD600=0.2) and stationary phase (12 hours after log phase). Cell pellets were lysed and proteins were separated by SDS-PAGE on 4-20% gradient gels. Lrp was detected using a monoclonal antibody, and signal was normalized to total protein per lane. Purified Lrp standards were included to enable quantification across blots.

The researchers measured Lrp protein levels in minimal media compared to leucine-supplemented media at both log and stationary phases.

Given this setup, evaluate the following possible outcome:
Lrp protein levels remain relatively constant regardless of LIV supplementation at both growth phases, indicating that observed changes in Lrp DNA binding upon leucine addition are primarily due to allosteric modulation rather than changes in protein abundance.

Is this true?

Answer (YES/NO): YES